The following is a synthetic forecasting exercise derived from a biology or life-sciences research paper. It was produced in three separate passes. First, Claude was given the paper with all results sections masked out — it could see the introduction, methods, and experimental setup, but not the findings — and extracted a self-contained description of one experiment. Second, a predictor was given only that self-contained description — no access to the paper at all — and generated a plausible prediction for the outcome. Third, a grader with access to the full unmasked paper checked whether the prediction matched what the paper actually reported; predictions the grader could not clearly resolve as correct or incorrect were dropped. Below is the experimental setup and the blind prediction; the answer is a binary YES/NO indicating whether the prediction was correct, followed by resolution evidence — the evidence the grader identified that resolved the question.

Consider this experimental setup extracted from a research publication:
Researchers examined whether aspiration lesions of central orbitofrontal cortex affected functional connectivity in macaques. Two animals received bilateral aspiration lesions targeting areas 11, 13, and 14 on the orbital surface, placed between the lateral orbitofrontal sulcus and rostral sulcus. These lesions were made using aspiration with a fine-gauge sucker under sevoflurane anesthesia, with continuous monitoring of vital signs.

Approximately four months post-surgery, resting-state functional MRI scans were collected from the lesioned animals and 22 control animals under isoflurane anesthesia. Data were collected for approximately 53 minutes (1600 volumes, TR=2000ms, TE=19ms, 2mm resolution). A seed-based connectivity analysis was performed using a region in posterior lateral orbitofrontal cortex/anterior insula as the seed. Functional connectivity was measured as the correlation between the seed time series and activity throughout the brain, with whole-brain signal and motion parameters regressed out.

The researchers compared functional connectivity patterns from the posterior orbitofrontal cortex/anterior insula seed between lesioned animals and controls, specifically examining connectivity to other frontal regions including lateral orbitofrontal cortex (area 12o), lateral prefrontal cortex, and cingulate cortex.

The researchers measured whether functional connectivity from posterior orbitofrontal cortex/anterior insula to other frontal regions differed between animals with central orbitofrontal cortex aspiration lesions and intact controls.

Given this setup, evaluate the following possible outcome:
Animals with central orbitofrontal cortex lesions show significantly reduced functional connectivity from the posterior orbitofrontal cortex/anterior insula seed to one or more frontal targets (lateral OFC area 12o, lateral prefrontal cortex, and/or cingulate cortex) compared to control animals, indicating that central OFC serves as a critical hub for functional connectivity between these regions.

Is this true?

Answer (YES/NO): YES